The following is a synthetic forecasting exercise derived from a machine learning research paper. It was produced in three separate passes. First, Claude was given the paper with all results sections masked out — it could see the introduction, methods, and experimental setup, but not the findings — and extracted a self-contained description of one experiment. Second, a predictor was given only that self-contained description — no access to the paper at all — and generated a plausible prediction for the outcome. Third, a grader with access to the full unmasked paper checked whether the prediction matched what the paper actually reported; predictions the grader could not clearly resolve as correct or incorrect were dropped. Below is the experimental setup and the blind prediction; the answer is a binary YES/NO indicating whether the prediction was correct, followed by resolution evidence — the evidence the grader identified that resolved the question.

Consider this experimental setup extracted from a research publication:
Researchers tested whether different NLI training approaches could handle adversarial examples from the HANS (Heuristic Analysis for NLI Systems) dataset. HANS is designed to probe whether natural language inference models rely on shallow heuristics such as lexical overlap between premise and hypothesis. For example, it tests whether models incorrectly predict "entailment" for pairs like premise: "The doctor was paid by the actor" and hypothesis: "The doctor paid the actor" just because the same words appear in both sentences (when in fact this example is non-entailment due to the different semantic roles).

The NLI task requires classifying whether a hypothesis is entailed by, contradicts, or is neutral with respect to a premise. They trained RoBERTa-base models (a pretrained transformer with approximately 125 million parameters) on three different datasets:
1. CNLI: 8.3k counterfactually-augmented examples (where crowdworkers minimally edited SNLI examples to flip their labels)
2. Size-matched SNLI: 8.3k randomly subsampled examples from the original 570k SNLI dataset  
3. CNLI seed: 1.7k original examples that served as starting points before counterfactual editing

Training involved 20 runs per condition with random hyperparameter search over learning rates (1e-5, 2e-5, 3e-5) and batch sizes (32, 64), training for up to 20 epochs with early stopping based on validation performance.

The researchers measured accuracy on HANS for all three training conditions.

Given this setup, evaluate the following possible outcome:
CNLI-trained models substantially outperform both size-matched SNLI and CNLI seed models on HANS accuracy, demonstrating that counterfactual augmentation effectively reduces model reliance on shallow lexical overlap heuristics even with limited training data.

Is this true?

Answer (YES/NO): NO